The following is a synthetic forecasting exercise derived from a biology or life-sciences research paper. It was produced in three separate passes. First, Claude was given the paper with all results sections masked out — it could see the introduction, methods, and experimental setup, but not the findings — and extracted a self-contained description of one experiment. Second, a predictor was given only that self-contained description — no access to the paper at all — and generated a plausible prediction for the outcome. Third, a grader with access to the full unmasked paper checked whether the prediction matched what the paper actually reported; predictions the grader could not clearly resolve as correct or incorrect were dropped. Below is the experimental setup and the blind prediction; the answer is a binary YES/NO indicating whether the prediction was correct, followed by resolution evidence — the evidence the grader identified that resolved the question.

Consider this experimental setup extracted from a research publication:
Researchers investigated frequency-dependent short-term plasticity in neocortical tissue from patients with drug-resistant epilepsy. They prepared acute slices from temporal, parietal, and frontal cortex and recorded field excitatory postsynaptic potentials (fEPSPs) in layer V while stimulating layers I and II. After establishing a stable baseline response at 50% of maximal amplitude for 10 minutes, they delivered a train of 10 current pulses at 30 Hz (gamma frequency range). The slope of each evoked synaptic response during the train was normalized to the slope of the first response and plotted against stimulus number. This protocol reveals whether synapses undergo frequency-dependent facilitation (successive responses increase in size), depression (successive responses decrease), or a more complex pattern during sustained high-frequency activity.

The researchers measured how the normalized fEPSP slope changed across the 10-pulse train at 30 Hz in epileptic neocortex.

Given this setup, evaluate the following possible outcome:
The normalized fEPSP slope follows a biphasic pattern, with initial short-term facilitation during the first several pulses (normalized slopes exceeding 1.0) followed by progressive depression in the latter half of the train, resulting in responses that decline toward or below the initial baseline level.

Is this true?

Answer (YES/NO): NO